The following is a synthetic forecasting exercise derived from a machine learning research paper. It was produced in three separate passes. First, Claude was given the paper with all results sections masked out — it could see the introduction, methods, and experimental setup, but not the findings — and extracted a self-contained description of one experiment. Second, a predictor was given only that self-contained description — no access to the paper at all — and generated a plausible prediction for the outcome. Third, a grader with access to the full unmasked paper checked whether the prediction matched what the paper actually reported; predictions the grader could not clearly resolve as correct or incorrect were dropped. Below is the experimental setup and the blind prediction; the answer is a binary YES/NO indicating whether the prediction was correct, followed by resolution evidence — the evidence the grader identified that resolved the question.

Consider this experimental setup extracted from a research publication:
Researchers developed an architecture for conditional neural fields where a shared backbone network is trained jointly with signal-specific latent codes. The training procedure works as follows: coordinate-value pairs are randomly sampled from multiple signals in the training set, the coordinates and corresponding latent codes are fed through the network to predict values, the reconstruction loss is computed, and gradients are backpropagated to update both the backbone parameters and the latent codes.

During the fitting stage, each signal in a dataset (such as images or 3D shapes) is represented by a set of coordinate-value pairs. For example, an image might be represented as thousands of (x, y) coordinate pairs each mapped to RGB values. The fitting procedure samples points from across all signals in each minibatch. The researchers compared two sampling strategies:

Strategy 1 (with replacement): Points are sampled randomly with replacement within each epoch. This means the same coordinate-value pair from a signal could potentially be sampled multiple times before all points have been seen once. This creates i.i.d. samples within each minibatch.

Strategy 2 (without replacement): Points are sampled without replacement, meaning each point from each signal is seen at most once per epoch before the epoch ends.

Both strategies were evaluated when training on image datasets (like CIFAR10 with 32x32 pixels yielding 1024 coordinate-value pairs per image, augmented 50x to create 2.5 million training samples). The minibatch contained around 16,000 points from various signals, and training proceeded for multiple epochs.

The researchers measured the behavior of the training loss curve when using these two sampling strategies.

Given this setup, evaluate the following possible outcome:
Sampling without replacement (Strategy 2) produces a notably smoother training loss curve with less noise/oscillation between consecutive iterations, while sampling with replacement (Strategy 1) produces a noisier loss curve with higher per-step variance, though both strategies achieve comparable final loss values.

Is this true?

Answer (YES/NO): NO